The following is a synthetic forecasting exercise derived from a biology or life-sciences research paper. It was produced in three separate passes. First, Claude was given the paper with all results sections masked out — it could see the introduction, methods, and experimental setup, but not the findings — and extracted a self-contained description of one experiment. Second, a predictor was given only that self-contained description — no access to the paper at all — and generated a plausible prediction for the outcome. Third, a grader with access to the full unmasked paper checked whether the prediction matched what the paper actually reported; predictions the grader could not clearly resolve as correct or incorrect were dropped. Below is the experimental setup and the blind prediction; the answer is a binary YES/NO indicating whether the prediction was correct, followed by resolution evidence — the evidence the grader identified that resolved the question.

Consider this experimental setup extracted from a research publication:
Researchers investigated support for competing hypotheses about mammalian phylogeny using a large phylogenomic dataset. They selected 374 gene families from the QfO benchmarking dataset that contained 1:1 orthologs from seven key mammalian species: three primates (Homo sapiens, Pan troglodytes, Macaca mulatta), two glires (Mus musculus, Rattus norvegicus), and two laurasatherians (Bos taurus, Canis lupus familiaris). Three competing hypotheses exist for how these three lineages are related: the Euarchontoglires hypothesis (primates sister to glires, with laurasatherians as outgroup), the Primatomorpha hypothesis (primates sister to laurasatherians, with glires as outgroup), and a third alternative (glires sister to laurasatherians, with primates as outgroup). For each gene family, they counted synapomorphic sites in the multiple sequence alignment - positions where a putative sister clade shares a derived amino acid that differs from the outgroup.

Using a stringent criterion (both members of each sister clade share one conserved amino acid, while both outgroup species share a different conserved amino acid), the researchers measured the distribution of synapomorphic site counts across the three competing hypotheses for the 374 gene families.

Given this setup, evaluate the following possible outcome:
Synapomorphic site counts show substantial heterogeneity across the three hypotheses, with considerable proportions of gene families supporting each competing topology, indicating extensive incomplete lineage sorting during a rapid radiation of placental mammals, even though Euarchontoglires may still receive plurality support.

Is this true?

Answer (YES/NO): NO